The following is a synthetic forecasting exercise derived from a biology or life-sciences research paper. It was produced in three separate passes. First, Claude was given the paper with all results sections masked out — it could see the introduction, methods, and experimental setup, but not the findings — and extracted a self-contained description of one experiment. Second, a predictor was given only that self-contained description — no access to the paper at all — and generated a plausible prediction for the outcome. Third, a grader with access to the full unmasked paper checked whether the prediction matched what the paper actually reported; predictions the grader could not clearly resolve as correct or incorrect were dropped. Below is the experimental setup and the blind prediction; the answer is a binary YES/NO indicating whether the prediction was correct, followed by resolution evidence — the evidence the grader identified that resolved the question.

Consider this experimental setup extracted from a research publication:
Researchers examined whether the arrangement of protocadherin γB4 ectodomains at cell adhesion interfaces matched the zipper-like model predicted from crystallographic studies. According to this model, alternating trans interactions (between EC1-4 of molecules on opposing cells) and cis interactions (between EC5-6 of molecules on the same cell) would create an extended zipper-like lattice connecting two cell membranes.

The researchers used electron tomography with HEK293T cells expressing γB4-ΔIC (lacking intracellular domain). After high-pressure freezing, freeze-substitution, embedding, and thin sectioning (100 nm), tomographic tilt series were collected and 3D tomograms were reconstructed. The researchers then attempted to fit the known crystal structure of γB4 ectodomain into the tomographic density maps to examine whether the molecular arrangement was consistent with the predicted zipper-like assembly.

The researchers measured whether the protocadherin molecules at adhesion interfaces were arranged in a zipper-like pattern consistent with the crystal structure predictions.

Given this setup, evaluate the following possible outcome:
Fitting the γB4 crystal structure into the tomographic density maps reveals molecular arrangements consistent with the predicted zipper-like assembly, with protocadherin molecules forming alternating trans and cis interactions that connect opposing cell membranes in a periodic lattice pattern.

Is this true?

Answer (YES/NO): NO